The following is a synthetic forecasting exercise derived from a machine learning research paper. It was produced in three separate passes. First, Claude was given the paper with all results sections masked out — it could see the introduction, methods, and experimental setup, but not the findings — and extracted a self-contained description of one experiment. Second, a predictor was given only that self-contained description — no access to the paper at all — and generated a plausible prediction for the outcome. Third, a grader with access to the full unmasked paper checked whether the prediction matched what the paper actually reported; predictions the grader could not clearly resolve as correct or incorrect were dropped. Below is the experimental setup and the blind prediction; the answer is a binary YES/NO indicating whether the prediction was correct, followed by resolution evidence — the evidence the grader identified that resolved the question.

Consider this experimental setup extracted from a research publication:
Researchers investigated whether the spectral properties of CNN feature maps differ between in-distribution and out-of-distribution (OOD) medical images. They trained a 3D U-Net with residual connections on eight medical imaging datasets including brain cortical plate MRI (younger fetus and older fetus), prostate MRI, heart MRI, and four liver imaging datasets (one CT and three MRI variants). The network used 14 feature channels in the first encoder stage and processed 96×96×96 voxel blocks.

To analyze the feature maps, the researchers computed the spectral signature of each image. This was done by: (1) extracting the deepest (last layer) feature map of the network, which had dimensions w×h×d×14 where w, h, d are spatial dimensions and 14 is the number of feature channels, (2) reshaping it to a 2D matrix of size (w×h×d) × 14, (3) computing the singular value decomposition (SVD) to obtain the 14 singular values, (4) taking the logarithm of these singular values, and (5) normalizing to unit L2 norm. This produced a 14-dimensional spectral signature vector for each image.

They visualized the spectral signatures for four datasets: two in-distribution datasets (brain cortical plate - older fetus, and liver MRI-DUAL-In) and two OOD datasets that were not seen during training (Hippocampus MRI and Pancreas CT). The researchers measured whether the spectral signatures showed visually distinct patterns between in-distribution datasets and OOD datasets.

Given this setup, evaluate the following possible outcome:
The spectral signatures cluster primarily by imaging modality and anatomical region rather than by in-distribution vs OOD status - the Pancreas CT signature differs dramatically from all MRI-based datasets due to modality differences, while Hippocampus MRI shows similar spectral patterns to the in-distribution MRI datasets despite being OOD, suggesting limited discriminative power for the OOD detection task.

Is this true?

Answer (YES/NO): NO